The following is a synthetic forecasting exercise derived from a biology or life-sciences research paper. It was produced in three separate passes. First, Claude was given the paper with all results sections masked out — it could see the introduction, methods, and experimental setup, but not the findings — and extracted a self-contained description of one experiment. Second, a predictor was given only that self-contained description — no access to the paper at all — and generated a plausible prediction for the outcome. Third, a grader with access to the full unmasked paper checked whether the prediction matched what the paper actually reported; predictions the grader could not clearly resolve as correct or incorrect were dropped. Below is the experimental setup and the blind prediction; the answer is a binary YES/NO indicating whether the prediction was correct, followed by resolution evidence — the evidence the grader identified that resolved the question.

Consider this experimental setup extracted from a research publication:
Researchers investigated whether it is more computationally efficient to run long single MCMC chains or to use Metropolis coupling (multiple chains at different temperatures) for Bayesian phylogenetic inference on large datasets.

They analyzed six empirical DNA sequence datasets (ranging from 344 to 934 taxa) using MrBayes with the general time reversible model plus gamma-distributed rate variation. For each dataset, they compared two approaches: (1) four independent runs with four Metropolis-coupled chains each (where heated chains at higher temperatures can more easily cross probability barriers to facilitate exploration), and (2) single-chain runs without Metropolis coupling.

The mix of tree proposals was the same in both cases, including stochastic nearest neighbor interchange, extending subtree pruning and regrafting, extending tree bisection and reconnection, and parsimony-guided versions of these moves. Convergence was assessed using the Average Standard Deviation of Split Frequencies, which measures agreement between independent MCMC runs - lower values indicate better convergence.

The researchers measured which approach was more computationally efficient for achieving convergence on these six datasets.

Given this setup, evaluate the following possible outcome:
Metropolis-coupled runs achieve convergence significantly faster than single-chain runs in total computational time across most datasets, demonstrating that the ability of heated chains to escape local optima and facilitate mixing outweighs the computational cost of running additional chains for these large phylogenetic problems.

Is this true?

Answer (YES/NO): NO